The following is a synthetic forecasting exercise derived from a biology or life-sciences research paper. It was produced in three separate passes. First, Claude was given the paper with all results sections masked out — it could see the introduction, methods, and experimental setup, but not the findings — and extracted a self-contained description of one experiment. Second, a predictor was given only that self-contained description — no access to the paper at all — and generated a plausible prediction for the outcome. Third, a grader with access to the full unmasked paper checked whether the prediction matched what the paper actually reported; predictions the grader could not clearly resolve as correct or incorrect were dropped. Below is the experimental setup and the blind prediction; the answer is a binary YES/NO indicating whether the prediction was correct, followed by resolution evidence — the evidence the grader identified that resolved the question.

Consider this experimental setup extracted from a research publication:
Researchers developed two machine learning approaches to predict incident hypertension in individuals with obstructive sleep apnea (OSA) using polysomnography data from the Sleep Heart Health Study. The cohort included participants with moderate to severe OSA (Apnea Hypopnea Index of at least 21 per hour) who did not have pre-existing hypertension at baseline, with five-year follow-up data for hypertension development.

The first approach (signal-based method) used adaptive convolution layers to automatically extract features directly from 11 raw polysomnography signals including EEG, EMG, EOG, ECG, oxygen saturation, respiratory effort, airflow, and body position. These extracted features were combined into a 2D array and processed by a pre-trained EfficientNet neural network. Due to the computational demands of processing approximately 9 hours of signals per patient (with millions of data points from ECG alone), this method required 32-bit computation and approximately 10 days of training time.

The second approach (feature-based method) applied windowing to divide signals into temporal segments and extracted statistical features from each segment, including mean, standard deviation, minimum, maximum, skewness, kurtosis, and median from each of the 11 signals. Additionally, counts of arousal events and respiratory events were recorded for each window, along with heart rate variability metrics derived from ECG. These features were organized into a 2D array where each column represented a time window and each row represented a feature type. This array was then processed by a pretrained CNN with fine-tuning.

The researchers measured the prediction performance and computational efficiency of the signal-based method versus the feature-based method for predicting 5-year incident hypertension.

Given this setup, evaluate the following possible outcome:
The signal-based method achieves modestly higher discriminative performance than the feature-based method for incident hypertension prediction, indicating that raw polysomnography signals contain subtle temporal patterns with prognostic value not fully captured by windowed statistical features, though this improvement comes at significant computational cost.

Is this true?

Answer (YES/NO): NO